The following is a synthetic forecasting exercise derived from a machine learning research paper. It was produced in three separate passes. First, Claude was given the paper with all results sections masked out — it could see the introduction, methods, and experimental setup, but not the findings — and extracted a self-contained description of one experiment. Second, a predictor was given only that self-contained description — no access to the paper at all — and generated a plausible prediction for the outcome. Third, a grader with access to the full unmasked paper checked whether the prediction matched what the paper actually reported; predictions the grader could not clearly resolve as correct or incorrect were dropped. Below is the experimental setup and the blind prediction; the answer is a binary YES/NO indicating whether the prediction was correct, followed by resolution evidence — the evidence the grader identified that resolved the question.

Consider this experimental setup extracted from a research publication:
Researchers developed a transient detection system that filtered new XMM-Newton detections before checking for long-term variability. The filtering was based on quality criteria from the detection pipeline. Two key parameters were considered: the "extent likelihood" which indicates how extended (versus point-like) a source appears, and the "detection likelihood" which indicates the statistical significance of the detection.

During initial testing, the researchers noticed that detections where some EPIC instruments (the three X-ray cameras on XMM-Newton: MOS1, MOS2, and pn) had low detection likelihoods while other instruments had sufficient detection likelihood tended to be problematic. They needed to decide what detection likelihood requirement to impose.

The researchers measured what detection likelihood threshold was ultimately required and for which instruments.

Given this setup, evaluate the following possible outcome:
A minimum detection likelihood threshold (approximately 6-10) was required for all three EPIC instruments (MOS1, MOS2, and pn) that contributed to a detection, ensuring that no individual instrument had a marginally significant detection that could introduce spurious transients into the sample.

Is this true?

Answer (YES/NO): NO